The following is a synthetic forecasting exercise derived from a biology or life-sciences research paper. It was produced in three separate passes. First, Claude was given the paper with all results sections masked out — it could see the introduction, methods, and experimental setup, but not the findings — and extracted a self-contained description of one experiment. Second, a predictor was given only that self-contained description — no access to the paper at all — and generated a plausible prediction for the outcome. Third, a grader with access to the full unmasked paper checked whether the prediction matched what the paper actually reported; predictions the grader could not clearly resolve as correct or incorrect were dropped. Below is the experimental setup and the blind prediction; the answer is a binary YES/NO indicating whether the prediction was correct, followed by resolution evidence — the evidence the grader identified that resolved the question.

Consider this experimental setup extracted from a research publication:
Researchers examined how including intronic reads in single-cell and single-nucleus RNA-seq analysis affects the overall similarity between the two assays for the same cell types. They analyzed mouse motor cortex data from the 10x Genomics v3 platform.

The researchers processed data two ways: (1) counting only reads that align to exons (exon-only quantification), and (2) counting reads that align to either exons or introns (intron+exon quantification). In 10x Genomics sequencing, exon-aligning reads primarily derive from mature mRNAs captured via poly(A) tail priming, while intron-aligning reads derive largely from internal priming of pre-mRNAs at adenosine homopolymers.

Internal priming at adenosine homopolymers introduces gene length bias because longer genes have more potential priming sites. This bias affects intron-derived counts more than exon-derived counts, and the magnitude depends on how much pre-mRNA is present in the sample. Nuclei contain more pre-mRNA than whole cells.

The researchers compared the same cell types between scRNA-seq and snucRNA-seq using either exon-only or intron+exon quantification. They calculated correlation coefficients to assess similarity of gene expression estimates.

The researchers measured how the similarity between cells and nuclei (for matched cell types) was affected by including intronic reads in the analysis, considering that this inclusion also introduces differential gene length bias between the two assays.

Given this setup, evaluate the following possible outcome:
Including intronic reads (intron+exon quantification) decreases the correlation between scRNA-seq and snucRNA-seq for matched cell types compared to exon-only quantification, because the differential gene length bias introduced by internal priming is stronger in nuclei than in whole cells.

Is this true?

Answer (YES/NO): NO